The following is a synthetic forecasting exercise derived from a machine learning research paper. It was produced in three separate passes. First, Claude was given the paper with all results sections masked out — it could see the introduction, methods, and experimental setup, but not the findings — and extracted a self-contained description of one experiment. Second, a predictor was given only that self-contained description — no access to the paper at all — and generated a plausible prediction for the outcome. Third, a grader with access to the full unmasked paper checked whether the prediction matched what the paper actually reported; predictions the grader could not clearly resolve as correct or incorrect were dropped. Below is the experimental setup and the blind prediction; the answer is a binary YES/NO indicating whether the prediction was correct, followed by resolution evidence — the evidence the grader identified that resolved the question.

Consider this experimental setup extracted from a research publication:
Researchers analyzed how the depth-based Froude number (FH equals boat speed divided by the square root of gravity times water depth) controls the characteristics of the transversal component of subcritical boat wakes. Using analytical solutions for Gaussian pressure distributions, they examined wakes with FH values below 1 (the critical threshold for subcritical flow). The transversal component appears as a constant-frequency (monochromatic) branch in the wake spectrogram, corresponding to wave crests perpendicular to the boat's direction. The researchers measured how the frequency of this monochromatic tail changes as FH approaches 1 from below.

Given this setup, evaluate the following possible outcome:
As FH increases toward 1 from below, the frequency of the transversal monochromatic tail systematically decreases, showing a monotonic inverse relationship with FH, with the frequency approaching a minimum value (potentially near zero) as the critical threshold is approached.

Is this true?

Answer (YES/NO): YES